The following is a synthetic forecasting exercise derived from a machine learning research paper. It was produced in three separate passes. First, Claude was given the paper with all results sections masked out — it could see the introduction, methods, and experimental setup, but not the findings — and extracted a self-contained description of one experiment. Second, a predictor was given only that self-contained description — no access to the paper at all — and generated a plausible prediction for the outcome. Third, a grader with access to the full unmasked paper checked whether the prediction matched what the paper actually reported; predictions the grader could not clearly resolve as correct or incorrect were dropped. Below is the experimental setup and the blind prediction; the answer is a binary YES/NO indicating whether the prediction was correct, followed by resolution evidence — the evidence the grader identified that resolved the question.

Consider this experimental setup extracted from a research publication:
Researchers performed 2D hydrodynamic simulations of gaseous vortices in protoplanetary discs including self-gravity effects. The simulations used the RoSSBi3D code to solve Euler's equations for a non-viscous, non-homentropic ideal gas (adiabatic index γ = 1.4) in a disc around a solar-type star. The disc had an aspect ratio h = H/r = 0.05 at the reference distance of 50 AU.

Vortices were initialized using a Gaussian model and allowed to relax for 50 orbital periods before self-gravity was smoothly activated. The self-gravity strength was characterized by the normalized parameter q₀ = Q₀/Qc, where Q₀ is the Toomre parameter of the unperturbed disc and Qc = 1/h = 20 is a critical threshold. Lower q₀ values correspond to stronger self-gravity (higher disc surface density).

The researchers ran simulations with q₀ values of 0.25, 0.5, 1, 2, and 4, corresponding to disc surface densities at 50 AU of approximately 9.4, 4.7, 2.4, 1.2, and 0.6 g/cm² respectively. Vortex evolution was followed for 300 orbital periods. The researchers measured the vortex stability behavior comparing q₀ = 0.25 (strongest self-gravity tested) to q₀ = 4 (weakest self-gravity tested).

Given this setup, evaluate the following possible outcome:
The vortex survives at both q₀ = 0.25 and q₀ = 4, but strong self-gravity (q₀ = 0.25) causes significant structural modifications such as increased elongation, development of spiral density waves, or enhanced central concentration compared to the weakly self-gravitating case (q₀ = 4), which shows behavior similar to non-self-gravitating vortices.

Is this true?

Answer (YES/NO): NO